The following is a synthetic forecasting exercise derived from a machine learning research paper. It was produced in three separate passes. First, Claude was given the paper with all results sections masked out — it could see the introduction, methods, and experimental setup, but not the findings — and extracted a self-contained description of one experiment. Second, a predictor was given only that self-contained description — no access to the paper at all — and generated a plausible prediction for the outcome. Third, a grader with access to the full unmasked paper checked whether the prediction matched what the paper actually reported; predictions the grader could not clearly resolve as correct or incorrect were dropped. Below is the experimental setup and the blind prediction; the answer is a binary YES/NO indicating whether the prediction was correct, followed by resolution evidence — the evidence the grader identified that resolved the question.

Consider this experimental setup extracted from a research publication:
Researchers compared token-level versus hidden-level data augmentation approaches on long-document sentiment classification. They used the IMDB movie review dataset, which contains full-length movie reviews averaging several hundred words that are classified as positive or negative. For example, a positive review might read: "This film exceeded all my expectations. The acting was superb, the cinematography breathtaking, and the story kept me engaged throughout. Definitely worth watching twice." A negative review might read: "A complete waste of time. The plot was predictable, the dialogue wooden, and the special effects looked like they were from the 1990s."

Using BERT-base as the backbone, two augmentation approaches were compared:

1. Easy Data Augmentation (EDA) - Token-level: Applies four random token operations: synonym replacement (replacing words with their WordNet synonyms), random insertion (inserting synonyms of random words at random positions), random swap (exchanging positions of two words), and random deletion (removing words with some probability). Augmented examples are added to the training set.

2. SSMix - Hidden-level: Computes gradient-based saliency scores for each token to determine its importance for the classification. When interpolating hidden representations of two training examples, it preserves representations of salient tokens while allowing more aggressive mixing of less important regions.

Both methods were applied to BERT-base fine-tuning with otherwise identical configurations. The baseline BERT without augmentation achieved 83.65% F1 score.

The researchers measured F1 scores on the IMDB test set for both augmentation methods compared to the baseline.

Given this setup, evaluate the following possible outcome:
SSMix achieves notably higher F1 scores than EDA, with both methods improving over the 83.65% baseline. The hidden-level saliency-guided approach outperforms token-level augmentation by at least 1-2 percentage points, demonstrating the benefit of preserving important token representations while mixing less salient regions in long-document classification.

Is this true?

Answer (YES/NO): NO